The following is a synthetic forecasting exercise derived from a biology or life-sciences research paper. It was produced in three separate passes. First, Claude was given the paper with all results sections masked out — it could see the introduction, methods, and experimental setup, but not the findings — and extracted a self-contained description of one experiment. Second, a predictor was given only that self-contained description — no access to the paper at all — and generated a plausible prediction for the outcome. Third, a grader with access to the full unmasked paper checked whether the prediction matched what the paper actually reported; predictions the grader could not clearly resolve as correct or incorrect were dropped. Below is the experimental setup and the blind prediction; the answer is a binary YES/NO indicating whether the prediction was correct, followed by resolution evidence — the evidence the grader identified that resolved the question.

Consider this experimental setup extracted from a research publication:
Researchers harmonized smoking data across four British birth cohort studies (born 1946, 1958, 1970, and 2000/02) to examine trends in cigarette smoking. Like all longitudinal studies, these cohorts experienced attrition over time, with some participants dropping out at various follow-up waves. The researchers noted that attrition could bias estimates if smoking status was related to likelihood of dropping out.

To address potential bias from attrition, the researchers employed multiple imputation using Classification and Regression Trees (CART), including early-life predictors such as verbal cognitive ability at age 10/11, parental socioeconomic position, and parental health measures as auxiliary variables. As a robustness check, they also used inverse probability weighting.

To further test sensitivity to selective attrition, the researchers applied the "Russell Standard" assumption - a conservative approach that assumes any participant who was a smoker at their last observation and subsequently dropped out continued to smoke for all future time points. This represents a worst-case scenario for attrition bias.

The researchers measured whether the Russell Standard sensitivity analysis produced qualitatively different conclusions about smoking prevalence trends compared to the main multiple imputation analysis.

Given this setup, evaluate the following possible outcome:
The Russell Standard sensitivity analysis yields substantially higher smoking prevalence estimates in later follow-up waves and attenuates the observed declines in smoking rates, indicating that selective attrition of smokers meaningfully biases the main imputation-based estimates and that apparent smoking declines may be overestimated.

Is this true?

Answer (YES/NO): NO